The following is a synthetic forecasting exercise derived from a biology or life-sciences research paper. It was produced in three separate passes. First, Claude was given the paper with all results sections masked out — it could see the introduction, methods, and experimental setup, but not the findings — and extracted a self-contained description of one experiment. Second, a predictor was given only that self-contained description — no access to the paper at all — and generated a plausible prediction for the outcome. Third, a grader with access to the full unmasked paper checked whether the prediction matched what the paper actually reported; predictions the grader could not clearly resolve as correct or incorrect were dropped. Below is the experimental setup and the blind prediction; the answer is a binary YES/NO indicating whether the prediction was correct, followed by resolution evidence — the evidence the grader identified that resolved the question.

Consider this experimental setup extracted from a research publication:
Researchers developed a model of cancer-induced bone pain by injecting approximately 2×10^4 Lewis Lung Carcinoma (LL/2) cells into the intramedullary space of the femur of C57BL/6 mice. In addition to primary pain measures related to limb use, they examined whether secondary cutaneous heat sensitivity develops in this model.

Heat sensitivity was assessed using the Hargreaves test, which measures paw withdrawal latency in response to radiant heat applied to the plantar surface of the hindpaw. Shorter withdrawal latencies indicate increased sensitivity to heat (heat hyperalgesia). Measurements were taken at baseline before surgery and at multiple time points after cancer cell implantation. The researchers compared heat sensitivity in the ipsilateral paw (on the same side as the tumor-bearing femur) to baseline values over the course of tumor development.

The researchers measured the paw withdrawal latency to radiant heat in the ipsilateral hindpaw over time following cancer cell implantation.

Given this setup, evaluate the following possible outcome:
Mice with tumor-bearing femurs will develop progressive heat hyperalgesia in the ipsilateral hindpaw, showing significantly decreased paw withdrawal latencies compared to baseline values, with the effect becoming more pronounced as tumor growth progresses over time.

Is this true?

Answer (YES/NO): YES